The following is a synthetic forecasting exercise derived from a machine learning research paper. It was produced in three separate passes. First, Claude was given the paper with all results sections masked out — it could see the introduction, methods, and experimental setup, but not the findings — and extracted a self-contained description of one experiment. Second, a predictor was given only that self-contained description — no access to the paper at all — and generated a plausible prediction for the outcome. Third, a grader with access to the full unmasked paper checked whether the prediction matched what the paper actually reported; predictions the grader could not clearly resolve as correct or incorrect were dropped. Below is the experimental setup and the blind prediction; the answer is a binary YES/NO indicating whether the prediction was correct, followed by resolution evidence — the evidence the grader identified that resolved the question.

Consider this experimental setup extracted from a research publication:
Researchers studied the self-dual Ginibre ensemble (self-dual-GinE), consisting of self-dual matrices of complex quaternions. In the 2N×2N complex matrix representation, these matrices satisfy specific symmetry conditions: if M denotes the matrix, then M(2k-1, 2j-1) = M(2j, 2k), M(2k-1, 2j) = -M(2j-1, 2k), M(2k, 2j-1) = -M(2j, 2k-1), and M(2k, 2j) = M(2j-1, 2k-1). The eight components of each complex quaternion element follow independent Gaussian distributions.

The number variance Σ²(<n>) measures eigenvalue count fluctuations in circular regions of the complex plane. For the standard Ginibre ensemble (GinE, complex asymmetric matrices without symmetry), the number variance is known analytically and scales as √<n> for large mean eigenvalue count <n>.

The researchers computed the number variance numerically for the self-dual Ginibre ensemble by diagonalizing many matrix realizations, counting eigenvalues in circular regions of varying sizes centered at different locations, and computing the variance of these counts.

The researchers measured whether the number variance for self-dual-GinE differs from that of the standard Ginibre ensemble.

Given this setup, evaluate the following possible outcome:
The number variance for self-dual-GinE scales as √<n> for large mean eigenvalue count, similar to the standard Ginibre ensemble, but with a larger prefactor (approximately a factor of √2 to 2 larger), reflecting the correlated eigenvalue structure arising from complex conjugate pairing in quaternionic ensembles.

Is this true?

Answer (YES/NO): NO